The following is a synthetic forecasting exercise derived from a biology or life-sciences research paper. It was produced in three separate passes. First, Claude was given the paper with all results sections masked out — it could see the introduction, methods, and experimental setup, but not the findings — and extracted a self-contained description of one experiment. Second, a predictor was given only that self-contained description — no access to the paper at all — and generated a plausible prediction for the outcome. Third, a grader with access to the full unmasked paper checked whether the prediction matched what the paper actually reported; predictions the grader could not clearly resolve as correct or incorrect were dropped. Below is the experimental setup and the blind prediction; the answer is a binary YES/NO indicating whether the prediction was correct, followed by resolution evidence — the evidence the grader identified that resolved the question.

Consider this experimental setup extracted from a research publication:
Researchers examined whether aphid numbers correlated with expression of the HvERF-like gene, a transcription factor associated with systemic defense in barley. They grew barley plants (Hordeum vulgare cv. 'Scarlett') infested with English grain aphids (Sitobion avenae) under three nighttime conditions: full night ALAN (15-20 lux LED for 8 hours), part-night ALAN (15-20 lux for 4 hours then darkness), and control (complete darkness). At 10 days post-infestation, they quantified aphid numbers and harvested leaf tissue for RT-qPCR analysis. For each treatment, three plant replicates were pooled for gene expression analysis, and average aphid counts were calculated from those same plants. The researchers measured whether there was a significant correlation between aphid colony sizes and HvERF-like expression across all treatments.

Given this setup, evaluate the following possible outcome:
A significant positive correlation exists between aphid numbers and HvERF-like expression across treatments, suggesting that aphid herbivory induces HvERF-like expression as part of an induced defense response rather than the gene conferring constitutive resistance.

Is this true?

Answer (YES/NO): NO